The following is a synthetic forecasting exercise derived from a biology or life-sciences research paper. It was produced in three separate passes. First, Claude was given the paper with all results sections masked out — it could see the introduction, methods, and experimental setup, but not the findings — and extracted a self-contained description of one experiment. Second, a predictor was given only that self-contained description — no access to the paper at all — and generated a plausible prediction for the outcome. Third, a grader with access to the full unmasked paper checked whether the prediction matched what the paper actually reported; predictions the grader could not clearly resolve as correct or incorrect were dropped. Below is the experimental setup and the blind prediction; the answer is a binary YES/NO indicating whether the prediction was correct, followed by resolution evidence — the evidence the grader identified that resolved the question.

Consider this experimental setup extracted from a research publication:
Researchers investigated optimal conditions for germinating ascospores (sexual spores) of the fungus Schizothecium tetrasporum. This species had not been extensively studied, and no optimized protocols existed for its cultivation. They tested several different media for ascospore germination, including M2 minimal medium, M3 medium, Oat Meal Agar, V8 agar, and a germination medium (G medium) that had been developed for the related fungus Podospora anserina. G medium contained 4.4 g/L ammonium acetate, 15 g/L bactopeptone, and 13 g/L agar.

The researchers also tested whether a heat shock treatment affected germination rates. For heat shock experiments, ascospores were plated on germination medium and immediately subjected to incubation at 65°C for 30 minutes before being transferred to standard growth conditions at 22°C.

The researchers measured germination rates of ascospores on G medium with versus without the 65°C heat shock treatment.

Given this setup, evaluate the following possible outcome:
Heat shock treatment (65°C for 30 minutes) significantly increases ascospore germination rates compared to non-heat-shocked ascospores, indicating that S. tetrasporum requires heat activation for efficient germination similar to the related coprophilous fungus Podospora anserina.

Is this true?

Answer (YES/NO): YES